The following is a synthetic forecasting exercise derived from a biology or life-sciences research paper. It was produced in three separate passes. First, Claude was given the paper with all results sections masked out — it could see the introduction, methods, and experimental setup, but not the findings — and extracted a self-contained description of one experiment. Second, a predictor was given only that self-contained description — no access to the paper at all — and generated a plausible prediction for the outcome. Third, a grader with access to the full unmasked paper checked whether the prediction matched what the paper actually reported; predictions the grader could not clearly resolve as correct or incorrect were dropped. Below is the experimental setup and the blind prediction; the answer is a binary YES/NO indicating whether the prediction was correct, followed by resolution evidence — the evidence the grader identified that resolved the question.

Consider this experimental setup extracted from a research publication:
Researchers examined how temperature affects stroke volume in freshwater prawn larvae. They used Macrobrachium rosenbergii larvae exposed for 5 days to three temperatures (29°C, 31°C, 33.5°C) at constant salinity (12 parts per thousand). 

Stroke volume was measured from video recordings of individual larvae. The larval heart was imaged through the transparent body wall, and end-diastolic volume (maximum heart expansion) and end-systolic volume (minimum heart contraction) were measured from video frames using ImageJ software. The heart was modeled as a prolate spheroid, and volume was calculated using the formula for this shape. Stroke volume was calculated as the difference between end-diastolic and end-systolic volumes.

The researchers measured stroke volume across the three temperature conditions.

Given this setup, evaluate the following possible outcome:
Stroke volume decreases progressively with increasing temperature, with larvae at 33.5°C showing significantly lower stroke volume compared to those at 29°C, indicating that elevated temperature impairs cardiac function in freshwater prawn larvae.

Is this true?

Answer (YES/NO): YES